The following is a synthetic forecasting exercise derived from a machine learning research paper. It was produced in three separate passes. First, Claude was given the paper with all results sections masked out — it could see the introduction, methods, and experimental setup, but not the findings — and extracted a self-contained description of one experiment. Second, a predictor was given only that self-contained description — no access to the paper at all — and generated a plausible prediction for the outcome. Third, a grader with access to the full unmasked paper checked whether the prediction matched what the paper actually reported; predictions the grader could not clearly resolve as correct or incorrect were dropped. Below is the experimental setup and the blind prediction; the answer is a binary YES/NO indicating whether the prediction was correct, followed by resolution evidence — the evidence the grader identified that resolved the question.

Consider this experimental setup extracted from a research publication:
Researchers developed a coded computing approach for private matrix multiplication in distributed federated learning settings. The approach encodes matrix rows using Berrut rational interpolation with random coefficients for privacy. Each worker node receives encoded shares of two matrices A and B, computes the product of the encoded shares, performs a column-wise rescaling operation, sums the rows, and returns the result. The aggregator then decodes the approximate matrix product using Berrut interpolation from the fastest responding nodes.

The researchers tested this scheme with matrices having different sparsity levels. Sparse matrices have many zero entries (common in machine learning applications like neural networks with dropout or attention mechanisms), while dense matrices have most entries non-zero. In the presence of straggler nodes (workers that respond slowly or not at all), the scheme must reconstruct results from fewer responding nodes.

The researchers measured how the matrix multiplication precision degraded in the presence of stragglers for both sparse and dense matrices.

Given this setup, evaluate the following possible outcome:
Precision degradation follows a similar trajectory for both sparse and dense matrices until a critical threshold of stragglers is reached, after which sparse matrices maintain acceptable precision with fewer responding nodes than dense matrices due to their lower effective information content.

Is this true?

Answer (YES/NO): NO